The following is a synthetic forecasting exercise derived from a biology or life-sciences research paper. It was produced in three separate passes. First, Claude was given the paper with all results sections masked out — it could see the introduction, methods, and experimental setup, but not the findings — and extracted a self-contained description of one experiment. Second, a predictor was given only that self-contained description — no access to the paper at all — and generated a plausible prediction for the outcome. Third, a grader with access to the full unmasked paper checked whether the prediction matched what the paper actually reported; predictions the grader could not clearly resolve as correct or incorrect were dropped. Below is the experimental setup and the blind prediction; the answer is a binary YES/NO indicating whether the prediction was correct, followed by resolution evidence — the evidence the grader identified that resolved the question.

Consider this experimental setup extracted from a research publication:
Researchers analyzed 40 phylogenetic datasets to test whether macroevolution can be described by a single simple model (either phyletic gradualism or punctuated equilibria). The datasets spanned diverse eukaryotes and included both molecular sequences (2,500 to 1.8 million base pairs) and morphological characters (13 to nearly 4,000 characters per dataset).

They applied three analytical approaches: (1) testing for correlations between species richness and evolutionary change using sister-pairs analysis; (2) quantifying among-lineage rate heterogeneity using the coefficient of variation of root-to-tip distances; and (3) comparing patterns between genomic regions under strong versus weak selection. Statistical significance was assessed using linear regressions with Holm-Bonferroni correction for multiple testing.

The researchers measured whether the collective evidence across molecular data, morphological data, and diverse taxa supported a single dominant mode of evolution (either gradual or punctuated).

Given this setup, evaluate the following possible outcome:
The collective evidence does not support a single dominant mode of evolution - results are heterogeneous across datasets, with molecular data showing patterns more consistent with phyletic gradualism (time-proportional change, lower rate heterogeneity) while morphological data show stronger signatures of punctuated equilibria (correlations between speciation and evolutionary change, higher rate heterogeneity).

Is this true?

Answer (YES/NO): NO